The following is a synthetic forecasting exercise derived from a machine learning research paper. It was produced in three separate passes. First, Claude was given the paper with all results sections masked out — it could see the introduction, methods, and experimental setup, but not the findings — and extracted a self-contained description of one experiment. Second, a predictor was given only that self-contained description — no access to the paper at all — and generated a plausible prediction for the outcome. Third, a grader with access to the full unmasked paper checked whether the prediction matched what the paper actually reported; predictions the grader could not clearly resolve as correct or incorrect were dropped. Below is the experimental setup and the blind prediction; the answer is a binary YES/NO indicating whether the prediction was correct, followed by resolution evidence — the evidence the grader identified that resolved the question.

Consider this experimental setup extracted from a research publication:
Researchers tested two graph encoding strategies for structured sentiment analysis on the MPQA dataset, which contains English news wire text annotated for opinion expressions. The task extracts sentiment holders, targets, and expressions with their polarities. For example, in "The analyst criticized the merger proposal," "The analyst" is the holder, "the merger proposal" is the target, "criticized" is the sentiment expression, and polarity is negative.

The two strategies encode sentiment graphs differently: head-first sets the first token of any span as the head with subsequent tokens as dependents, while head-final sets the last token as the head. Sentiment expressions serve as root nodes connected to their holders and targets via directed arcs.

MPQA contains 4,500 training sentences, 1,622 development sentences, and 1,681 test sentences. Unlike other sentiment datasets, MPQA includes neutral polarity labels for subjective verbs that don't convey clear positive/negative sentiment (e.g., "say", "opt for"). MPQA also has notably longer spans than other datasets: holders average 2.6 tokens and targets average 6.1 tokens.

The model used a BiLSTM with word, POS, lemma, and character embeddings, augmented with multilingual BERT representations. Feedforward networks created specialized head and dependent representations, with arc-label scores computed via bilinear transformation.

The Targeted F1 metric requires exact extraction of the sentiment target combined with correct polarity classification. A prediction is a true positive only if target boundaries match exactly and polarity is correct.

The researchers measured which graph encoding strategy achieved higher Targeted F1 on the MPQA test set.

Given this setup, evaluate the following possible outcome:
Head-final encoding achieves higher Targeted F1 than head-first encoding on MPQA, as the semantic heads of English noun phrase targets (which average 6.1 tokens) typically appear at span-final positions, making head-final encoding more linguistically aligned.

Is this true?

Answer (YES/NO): NO